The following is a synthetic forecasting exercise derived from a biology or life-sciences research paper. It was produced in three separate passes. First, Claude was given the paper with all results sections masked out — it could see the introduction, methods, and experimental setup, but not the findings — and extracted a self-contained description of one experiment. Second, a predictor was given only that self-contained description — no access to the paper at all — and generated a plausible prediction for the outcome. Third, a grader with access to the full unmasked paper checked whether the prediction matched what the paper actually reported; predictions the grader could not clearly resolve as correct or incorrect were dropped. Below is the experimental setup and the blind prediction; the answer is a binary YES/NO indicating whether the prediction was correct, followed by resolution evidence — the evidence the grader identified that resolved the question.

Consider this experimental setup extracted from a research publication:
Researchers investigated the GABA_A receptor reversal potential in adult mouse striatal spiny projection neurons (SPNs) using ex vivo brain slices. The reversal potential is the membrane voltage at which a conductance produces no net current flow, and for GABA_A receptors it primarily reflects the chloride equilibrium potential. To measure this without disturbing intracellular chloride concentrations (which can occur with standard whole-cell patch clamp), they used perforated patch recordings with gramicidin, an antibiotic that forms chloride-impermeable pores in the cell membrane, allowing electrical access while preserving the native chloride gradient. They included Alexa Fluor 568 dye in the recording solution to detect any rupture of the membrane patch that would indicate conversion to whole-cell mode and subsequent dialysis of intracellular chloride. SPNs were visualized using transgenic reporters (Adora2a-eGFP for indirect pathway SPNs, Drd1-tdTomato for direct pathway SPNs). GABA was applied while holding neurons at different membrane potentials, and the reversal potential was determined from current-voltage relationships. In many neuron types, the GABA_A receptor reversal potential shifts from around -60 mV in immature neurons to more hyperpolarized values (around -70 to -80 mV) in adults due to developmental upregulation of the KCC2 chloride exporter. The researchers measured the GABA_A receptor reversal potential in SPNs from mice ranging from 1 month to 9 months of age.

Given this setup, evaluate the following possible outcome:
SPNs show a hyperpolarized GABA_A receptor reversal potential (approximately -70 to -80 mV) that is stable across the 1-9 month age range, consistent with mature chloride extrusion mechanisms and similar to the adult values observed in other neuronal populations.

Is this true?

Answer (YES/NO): NO